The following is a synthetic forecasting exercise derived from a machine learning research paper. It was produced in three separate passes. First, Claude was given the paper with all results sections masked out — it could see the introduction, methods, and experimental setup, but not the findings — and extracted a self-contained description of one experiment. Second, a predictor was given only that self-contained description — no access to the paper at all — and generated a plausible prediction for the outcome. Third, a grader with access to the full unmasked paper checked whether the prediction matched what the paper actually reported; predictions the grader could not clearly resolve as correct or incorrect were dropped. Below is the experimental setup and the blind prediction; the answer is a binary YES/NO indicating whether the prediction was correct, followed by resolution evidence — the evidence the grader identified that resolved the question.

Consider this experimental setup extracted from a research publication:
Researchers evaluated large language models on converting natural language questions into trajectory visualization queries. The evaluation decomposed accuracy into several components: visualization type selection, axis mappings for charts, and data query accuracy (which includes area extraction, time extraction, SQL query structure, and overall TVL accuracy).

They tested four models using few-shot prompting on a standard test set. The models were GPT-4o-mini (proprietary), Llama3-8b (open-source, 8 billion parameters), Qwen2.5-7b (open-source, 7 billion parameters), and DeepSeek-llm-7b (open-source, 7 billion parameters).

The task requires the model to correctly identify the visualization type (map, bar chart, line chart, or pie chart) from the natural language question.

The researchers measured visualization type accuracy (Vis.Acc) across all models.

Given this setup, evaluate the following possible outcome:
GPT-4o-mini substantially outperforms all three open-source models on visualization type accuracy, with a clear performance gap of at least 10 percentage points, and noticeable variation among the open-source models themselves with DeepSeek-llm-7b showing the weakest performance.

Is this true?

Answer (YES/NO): NO